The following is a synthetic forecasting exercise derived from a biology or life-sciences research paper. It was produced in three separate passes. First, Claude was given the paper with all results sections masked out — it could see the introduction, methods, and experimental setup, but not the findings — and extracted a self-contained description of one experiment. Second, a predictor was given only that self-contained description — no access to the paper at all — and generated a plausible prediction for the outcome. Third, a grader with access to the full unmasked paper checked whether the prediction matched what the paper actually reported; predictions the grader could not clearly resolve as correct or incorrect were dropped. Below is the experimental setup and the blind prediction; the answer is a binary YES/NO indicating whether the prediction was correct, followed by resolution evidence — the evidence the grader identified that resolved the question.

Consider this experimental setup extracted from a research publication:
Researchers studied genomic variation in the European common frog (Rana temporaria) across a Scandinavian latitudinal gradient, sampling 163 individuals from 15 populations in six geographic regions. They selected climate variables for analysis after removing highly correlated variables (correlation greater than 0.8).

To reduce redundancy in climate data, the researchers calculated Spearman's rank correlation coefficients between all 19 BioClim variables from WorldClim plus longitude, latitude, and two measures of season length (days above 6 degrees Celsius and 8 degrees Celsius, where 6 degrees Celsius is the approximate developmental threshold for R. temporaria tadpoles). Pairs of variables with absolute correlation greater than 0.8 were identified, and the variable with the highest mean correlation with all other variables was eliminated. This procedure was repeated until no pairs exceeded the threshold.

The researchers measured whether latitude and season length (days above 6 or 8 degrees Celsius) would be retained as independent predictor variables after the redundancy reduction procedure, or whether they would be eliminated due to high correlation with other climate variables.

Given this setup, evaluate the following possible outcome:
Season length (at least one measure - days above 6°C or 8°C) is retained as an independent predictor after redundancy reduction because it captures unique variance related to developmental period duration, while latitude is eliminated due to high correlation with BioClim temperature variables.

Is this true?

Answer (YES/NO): NO